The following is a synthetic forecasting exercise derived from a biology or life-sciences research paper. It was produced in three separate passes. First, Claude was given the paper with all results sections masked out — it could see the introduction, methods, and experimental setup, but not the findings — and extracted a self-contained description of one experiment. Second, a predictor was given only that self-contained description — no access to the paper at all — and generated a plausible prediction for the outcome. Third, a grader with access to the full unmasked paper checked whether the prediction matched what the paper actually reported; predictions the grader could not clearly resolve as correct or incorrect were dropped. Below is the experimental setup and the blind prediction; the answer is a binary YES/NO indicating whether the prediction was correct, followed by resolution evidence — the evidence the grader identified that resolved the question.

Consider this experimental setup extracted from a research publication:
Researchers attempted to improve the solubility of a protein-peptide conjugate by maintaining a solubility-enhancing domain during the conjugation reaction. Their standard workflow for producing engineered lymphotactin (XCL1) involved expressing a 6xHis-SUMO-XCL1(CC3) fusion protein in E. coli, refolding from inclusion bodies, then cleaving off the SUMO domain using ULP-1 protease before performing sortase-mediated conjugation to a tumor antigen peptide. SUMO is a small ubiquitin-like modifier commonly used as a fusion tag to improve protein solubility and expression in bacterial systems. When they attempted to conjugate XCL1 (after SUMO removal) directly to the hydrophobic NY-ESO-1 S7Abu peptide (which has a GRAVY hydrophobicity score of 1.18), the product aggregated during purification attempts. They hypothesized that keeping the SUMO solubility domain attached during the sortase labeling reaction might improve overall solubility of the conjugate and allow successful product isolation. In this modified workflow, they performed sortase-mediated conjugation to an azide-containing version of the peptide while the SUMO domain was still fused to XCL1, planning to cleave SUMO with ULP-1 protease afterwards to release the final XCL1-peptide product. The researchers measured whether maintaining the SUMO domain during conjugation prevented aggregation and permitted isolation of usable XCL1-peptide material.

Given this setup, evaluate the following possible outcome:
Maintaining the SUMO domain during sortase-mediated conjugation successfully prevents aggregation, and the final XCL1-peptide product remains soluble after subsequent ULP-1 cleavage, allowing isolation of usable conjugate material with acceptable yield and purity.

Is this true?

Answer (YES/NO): NO